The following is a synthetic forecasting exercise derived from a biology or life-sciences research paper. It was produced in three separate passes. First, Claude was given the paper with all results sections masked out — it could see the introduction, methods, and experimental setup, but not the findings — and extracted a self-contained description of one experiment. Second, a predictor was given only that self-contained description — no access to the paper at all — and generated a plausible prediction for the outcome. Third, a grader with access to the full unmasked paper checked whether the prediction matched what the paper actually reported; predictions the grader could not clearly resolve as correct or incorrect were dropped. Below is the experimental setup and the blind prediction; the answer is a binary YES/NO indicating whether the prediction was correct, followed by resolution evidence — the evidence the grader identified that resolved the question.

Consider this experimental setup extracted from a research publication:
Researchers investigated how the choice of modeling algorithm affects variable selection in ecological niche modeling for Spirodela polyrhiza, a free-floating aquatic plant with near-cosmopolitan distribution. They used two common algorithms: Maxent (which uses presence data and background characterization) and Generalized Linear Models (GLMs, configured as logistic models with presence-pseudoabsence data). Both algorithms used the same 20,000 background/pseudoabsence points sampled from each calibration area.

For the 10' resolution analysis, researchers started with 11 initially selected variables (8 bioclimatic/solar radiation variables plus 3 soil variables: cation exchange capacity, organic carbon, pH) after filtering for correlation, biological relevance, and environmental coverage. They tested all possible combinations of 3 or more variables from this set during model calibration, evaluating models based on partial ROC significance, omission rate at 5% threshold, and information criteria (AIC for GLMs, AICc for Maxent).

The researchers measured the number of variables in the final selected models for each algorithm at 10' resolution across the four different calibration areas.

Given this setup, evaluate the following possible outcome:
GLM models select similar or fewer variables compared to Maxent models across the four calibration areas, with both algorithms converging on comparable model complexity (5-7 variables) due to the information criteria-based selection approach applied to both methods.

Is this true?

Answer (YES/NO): NO